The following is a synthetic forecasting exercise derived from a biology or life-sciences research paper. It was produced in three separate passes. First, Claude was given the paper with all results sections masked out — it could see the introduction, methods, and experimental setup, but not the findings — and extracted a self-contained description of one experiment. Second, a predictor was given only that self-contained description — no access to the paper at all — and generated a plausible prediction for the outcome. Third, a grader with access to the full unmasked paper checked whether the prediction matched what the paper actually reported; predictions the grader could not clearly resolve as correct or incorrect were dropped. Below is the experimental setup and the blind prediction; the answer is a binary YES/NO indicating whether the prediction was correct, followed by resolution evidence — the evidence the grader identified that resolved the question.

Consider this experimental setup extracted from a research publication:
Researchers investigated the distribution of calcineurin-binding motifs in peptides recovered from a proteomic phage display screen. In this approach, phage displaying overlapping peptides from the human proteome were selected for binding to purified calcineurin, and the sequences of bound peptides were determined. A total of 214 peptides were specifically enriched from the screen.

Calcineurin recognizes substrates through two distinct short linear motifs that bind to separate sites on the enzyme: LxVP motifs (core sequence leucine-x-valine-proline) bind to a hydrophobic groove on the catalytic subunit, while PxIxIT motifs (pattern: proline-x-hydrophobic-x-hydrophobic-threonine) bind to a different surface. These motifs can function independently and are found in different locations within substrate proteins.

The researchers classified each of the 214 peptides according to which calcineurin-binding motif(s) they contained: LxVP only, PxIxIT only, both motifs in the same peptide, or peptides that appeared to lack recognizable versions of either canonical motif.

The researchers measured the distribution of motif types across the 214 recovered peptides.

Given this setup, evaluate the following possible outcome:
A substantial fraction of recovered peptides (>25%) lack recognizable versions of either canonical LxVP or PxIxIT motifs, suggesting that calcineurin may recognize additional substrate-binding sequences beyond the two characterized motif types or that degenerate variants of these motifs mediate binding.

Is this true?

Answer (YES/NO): YES